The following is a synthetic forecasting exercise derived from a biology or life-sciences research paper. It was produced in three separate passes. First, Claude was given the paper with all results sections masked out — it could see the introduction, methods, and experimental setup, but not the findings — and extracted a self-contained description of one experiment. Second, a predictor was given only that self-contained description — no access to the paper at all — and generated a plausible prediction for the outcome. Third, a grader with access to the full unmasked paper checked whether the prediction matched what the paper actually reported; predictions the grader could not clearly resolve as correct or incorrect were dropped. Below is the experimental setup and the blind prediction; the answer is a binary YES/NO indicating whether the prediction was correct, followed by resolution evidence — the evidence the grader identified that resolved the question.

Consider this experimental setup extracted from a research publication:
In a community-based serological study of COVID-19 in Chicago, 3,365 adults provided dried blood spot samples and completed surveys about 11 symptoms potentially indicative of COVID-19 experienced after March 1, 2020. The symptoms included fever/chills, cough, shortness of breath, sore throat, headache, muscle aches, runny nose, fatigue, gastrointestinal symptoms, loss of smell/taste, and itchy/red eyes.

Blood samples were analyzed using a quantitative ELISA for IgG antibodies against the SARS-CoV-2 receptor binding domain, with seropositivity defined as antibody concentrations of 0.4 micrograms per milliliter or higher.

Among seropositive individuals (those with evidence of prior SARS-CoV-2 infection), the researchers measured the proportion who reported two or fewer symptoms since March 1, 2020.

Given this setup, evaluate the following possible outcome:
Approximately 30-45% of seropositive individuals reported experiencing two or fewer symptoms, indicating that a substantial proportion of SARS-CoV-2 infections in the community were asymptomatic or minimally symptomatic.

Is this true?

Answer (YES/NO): NO